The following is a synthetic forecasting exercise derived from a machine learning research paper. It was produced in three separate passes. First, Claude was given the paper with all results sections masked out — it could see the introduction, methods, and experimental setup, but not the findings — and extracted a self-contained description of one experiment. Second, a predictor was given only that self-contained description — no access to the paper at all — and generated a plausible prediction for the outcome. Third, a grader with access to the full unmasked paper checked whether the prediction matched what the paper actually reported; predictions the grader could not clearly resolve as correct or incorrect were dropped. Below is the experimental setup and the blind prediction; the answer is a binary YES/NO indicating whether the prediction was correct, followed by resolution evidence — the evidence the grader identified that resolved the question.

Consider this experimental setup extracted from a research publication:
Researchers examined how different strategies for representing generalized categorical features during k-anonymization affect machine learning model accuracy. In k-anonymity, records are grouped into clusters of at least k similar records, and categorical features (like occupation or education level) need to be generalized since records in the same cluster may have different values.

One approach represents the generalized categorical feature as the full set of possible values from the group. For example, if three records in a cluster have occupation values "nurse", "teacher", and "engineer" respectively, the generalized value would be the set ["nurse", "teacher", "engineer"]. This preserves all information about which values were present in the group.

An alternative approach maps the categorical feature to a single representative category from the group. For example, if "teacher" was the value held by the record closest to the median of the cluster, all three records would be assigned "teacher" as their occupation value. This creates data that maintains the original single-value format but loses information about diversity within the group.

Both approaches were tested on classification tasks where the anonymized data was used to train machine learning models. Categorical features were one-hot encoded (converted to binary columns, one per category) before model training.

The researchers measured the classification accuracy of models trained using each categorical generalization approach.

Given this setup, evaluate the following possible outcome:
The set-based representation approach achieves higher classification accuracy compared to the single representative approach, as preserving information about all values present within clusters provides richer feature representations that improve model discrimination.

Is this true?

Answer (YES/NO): NO